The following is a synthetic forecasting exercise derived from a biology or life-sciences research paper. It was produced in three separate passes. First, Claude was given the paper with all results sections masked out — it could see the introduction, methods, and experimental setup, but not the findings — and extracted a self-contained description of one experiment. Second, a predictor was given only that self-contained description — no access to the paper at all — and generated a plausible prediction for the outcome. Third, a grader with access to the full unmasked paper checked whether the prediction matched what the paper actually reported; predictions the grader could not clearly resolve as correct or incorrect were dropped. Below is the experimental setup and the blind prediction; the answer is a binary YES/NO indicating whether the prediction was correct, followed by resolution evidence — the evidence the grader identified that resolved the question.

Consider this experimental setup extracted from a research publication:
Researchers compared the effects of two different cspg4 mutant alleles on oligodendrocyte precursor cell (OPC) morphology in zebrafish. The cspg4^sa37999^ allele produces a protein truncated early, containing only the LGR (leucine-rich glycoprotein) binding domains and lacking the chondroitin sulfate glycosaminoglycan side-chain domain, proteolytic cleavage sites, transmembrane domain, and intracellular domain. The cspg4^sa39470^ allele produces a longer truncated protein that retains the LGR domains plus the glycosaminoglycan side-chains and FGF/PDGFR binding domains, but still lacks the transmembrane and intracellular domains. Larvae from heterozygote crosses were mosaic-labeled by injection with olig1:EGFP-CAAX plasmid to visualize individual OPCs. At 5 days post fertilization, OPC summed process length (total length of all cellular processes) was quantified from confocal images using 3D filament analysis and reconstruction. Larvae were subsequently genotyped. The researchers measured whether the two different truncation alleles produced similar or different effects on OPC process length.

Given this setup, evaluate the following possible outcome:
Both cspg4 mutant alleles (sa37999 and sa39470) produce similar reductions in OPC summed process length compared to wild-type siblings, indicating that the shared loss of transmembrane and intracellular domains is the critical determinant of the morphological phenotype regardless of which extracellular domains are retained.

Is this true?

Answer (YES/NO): NO